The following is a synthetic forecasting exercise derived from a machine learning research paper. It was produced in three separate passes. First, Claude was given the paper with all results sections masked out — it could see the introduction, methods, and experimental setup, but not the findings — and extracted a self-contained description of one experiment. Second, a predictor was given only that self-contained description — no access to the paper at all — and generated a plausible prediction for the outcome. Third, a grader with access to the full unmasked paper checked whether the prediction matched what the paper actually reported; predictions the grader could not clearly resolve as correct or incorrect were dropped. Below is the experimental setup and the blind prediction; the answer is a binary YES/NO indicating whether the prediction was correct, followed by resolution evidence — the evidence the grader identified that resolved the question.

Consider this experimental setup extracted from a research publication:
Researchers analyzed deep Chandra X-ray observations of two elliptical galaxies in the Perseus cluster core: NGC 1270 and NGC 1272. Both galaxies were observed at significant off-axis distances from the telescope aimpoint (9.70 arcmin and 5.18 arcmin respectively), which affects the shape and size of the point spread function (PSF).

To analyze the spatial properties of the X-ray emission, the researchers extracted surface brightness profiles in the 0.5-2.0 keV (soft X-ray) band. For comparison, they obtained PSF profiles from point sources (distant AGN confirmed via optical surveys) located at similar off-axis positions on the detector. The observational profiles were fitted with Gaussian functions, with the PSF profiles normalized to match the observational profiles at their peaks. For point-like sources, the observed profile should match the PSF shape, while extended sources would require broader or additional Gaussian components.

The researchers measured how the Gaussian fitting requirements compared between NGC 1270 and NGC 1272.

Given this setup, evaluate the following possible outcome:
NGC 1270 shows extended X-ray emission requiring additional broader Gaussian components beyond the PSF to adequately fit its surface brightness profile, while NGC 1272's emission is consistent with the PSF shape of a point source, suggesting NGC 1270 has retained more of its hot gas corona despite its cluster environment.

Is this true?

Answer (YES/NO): NO